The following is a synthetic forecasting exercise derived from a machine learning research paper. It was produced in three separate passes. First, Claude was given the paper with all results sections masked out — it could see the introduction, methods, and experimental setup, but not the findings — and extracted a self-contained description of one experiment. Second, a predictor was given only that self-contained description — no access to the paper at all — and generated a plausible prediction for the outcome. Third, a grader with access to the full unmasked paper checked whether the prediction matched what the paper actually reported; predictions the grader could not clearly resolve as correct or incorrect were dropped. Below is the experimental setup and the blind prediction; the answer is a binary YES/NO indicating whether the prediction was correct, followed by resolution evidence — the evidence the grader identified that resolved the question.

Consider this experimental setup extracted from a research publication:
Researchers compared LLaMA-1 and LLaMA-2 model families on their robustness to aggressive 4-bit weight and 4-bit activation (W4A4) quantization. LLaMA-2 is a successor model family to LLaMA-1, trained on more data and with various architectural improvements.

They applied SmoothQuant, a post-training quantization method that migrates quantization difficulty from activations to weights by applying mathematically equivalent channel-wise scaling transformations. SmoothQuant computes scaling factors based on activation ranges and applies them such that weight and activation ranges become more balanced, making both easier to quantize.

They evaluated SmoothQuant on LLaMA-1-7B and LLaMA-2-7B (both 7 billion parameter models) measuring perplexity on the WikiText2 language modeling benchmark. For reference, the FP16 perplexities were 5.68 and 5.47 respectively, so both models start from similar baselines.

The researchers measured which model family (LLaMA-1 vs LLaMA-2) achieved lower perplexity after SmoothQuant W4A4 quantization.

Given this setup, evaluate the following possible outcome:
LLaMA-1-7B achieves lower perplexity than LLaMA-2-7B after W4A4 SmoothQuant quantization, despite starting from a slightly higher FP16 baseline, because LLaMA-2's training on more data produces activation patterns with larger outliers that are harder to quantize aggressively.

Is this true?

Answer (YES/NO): YES